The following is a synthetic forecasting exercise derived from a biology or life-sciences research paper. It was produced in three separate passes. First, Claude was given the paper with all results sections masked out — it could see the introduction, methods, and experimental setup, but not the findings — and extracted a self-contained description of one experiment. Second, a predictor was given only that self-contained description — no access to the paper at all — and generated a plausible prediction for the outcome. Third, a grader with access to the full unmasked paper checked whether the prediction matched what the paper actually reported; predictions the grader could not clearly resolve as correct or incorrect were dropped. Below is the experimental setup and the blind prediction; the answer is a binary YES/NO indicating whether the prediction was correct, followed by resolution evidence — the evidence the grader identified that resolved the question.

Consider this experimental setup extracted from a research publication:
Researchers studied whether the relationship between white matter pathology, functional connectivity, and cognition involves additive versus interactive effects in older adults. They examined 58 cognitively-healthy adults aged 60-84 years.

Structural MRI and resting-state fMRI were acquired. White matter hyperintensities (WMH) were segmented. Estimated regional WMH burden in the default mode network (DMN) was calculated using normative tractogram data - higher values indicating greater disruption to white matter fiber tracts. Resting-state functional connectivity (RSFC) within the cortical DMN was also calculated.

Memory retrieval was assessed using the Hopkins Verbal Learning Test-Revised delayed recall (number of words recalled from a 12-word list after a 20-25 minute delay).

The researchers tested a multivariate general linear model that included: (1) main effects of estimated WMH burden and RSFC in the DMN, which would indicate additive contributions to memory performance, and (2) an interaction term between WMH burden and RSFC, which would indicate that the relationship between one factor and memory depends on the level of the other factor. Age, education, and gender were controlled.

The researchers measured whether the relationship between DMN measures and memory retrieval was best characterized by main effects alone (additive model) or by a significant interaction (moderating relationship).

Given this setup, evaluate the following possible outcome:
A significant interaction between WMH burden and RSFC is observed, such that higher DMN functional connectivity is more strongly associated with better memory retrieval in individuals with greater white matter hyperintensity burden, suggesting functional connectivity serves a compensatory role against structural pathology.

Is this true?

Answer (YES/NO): NO